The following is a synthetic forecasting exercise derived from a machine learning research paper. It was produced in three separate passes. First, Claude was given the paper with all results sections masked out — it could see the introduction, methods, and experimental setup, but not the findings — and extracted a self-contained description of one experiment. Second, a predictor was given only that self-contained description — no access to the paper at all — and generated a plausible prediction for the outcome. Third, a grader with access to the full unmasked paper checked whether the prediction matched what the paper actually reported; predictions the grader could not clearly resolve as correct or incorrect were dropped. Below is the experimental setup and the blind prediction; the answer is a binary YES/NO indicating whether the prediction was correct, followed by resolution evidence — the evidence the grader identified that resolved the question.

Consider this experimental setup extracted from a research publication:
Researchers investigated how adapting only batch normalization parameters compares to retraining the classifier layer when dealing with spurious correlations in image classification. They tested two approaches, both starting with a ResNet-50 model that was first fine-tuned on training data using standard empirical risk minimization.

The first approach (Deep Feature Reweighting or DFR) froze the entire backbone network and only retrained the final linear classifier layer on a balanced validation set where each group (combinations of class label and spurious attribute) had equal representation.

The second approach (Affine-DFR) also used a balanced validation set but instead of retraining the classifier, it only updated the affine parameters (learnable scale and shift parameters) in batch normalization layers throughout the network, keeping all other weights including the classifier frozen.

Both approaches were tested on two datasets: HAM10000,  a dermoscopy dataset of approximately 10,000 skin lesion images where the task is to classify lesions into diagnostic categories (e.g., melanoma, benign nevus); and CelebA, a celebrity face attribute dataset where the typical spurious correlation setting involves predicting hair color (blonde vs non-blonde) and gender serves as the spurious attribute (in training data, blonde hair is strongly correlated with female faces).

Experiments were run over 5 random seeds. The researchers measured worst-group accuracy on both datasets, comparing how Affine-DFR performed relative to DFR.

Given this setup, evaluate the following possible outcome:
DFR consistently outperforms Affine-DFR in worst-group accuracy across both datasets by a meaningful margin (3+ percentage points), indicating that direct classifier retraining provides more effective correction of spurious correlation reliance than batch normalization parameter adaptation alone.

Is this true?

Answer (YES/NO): NO